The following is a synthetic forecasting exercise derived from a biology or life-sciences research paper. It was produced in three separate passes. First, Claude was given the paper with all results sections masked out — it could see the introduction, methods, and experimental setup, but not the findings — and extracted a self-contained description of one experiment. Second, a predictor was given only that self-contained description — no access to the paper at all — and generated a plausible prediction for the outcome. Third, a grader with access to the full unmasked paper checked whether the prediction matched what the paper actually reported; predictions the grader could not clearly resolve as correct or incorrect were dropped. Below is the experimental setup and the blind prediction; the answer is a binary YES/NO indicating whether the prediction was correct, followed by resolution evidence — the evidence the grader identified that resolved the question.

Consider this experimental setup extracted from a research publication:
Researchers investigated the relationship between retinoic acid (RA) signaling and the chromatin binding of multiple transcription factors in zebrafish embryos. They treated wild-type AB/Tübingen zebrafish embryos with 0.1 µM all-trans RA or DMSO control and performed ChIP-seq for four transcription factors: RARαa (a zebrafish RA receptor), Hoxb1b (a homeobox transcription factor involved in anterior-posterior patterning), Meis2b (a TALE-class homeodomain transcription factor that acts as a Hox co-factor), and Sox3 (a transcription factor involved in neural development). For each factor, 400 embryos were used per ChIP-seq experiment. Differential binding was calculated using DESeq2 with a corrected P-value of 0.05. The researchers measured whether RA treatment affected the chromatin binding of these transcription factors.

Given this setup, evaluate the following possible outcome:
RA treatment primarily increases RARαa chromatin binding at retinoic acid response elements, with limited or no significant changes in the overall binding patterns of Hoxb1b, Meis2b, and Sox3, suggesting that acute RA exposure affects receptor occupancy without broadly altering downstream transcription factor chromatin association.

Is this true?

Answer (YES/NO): NO